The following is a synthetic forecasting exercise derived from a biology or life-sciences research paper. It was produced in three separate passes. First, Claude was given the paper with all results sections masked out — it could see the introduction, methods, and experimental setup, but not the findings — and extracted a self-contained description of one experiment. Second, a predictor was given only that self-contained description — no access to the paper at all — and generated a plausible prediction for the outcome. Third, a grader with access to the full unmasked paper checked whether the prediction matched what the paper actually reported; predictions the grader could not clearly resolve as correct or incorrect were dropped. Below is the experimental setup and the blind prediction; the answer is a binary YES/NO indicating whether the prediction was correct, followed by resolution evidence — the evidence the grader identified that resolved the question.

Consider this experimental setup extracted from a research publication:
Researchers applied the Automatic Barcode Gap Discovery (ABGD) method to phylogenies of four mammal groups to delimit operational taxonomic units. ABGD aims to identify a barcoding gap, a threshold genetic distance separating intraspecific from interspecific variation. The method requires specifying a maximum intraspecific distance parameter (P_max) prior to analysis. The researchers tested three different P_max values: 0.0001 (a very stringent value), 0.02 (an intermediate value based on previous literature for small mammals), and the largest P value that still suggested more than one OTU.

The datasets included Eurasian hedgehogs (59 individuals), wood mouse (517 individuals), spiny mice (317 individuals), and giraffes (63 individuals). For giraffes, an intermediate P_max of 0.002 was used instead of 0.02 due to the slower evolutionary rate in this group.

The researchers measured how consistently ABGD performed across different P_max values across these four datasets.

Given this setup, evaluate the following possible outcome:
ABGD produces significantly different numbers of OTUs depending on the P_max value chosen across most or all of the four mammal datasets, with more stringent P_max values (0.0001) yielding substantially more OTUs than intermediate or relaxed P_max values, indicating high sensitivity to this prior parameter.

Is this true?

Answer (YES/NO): YES